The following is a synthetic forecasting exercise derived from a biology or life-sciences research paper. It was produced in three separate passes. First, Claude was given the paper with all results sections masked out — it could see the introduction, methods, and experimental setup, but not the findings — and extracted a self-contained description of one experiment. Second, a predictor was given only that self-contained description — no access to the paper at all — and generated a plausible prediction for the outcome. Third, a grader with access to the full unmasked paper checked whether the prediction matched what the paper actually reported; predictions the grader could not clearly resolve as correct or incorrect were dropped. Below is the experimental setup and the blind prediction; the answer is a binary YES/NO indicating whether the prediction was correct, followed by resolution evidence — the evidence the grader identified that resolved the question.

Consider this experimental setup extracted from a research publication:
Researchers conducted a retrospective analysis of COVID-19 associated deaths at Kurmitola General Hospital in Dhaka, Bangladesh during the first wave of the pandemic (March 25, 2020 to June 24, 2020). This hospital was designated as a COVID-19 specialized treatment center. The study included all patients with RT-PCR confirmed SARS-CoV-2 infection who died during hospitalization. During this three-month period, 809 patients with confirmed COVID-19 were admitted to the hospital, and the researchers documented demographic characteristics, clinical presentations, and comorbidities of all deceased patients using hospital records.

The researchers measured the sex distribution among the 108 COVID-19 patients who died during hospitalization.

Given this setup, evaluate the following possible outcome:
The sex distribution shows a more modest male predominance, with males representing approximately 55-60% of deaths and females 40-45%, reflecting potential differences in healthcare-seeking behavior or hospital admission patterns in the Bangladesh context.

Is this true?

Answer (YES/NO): NO